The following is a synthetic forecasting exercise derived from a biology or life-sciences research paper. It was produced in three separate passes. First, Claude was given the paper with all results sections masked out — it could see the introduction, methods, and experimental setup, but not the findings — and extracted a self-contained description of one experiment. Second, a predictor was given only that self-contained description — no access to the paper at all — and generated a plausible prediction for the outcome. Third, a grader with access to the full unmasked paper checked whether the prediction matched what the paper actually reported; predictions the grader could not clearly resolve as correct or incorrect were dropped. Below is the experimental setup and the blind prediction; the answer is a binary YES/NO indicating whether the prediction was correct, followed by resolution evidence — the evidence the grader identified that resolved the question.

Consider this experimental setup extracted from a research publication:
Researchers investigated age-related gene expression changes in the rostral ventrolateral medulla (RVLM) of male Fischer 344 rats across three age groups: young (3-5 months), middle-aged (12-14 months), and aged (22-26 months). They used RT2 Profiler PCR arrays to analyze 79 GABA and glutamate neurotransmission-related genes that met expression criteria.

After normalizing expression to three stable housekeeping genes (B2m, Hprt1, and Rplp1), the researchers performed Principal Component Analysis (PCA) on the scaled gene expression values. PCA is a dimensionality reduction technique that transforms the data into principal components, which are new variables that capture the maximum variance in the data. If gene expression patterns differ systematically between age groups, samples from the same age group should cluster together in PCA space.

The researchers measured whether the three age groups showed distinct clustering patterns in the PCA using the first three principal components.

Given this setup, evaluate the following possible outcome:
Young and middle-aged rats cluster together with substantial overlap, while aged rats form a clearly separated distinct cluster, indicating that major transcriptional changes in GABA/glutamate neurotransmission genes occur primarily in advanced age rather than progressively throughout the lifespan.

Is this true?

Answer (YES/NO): NO